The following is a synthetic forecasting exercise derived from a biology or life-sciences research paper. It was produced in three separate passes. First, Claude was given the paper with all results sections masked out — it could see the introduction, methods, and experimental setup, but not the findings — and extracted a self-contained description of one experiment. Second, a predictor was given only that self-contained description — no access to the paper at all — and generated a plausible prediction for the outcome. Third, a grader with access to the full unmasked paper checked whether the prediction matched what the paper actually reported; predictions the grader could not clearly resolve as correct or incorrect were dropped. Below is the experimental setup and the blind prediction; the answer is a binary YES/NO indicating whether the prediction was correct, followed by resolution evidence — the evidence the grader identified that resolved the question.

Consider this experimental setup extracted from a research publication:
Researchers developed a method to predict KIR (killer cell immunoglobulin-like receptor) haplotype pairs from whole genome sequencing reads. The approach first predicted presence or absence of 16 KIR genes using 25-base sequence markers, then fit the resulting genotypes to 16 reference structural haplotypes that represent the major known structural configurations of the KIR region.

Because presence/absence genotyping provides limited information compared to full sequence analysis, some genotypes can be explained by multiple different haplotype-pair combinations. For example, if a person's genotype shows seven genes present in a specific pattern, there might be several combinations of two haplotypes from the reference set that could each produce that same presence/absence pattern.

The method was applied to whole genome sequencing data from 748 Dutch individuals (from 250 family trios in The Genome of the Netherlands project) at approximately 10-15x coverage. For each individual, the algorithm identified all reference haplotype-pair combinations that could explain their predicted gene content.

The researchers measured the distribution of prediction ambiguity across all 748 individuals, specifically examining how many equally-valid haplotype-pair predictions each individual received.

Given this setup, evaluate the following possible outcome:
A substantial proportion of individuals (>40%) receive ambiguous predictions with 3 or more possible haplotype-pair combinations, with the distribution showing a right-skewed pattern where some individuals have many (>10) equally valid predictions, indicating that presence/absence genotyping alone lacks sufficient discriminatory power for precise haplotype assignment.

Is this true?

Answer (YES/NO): NO